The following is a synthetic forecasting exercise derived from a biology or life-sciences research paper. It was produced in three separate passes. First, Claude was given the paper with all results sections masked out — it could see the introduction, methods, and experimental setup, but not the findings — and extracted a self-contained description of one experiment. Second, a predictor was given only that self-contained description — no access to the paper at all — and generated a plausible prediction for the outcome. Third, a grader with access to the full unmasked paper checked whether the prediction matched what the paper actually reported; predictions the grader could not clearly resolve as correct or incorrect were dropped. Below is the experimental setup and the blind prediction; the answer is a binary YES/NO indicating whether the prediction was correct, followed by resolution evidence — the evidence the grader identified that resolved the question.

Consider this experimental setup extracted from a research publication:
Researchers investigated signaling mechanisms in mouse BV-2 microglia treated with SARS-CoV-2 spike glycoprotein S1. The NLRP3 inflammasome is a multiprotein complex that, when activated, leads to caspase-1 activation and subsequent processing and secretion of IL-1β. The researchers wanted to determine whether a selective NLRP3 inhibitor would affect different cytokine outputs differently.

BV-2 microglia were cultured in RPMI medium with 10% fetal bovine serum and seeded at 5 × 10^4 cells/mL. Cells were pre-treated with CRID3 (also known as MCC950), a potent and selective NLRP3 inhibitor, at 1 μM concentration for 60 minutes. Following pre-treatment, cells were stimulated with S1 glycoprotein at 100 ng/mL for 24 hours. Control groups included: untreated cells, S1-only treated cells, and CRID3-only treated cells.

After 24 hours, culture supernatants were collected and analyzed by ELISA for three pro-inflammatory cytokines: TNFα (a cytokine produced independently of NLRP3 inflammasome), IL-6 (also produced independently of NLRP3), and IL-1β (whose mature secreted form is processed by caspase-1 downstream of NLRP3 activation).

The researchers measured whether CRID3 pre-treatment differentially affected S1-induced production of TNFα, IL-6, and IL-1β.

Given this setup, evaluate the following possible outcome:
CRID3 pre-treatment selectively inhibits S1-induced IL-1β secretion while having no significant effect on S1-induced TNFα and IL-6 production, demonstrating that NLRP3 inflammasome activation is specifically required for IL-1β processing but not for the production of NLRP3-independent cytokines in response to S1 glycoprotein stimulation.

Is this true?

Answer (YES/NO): YES